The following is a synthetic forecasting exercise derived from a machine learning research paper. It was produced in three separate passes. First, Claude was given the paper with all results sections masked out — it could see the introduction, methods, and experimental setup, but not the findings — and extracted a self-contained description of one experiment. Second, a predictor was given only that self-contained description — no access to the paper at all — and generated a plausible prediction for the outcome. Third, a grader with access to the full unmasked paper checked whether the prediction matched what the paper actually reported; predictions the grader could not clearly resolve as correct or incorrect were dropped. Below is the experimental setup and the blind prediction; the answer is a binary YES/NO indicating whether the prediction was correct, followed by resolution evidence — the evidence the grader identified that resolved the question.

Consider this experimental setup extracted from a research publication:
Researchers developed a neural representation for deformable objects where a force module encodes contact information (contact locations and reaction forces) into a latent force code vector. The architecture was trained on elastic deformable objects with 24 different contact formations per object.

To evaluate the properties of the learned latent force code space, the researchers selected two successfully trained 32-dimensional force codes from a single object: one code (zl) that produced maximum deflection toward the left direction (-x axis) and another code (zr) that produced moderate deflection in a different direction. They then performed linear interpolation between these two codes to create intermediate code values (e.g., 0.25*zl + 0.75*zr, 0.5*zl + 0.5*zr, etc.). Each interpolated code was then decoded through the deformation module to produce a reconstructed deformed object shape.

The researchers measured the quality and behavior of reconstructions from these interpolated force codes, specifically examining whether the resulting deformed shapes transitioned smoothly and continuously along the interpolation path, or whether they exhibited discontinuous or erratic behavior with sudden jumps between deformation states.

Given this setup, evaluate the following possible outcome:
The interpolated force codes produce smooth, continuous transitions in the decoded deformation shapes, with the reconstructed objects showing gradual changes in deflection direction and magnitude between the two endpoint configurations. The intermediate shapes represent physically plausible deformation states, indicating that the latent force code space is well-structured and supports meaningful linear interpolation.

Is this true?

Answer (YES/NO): YES